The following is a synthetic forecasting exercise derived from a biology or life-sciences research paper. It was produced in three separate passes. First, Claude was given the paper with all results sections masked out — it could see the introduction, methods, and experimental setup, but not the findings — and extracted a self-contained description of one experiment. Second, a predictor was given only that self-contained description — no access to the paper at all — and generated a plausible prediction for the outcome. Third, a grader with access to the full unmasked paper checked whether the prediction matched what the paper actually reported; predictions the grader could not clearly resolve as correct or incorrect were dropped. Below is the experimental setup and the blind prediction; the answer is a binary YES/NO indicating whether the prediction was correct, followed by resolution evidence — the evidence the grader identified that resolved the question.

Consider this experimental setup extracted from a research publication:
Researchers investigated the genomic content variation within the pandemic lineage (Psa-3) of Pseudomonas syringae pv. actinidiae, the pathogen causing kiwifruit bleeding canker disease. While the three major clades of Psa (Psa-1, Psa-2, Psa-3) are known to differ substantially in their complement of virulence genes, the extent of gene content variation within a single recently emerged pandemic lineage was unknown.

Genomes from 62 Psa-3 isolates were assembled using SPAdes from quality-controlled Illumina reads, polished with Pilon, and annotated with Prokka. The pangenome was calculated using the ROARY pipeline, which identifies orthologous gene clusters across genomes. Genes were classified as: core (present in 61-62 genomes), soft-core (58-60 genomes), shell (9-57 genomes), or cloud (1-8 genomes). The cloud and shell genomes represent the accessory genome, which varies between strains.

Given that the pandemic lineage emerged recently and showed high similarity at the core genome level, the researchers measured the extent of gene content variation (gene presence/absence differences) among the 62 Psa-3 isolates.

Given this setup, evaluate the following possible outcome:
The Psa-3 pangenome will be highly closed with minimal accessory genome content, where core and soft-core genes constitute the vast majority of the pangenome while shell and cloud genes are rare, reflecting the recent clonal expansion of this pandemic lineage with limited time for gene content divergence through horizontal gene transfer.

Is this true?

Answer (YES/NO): NO